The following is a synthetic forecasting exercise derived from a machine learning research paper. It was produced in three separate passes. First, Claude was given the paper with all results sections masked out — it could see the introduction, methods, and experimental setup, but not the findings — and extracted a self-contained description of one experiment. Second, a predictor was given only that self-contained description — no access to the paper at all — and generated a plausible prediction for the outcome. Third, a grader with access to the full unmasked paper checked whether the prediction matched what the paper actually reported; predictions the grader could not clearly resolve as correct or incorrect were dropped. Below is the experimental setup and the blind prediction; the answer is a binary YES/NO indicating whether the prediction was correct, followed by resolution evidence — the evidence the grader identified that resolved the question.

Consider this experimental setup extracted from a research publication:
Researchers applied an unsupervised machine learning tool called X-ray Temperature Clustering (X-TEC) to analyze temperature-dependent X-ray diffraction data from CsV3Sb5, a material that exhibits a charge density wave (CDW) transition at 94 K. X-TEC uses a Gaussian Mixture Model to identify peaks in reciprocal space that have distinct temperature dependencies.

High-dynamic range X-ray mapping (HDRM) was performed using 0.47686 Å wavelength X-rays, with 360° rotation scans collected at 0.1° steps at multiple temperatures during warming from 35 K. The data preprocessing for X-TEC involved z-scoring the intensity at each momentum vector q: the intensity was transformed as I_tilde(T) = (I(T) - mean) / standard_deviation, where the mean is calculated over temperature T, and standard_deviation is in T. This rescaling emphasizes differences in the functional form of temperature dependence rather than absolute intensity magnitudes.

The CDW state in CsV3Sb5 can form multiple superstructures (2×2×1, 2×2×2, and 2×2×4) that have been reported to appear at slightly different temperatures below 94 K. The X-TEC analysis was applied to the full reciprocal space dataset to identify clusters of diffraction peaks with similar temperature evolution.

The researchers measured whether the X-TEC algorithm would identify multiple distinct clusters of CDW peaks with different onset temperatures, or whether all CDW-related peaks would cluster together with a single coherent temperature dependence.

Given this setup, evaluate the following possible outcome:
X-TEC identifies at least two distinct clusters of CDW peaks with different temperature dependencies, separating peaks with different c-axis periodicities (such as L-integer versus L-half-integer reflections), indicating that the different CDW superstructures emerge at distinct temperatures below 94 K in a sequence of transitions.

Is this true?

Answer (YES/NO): YES